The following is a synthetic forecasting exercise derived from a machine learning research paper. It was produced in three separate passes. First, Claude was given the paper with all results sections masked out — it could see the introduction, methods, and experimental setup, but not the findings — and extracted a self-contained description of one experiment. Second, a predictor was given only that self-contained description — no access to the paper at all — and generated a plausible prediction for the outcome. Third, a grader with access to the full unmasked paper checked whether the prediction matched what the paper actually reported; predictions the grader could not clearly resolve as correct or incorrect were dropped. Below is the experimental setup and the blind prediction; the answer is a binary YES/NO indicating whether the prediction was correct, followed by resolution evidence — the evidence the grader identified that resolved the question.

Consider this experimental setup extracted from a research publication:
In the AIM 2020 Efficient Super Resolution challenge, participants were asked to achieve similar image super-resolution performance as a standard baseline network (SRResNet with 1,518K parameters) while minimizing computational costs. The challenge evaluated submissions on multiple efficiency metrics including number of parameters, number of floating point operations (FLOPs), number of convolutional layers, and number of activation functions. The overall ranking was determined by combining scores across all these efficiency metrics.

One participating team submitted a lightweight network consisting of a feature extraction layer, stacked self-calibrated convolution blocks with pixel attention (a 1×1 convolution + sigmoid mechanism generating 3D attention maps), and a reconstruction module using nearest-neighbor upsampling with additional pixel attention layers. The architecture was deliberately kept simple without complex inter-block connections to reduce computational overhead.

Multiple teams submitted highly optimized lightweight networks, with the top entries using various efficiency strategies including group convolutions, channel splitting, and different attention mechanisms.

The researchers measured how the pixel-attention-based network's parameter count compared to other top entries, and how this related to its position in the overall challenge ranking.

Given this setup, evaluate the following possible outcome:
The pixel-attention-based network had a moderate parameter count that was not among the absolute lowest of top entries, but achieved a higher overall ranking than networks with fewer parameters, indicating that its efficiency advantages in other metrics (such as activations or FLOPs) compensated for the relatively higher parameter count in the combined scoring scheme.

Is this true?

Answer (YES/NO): NO